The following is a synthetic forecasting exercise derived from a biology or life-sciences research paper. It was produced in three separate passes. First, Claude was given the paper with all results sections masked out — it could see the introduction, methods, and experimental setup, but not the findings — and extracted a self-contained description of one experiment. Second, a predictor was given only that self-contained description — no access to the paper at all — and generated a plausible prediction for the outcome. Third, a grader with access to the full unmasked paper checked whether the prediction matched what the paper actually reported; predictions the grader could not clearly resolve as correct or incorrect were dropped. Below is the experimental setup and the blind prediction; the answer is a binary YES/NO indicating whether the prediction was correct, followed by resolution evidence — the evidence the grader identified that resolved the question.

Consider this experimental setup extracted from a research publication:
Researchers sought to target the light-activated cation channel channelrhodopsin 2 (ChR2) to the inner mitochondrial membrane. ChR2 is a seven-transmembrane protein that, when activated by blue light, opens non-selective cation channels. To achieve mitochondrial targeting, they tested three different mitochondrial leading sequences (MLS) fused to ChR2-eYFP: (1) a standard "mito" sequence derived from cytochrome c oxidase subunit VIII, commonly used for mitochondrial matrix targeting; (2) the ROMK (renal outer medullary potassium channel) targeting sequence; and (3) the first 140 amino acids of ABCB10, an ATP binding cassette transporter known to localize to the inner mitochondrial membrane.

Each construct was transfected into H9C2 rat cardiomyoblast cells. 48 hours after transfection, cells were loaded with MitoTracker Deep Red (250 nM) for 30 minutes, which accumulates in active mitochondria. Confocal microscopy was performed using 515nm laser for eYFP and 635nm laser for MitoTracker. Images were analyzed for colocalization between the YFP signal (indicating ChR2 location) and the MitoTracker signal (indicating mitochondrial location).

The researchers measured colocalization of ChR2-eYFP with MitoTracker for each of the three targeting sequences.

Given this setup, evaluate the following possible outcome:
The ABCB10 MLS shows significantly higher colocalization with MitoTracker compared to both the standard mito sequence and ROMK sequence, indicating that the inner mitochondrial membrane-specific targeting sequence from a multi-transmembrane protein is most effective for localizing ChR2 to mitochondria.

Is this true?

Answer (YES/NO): YES